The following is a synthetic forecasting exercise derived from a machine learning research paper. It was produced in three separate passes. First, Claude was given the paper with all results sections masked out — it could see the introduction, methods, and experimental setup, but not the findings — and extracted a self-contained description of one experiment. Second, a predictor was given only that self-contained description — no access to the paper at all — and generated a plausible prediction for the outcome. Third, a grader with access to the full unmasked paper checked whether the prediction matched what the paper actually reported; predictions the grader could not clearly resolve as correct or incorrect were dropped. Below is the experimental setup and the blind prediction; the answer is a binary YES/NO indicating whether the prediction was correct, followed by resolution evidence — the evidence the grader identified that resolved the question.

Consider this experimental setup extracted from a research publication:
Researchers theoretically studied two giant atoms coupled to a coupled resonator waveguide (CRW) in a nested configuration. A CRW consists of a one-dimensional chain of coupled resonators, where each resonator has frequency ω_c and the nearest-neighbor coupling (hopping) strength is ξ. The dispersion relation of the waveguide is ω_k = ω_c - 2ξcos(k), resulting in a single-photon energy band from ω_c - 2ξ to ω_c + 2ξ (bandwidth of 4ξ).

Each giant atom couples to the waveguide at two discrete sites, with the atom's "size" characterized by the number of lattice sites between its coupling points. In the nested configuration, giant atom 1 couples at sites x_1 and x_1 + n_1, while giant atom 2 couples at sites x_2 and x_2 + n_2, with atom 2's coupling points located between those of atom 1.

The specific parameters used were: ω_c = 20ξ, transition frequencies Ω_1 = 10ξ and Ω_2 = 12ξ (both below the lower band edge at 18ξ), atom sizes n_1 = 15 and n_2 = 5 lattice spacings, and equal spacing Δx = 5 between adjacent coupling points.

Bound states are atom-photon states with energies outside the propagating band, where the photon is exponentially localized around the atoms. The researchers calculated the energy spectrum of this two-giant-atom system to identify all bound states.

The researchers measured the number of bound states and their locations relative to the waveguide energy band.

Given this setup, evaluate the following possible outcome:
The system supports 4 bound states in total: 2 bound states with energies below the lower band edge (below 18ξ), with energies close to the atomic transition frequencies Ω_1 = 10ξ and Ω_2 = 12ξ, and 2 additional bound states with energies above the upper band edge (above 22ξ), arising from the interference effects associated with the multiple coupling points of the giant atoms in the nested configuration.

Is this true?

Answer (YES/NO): YES